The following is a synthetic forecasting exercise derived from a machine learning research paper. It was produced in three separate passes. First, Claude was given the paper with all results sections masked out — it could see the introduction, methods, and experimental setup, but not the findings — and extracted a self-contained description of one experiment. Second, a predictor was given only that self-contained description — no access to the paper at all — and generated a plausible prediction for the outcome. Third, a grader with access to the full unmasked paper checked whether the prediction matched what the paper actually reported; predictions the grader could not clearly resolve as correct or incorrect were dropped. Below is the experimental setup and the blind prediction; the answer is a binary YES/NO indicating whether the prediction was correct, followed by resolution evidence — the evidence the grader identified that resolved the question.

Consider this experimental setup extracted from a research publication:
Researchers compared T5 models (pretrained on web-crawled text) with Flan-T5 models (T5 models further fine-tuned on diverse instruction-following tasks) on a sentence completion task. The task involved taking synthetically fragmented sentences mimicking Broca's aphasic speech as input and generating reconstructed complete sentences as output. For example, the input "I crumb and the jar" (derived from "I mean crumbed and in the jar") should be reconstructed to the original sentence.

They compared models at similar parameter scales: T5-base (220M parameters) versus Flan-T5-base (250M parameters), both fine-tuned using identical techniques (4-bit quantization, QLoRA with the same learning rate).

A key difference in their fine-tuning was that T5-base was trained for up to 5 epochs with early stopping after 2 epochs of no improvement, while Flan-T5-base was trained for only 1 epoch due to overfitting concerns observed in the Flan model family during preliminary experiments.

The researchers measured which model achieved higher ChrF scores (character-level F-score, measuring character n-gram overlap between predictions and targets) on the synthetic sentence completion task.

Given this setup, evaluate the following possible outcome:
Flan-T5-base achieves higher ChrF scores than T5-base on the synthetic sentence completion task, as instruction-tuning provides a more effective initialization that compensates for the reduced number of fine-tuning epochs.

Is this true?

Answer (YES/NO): NO